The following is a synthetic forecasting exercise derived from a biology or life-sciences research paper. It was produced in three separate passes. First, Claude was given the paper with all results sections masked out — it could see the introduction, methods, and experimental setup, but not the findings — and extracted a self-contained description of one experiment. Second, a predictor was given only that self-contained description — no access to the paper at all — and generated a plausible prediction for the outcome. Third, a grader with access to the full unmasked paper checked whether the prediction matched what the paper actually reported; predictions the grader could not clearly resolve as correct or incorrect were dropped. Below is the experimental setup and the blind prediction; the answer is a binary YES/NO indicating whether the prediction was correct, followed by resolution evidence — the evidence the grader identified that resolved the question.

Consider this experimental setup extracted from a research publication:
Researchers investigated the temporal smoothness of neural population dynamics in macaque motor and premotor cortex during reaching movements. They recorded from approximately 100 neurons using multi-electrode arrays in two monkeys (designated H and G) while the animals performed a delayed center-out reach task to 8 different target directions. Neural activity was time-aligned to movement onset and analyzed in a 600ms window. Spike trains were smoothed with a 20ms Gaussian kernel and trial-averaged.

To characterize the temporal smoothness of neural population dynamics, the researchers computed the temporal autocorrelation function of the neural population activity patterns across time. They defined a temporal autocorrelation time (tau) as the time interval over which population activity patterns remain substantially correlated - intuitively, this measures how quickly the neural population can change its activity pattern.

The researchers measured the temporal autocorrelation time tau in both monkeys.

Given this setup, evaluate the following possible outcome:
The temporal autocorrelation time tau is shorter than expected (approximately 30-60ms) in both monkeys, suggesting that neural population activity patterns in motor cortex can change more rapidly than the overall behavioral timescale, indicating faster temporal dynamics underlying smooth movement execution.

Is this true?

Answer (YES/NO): NO